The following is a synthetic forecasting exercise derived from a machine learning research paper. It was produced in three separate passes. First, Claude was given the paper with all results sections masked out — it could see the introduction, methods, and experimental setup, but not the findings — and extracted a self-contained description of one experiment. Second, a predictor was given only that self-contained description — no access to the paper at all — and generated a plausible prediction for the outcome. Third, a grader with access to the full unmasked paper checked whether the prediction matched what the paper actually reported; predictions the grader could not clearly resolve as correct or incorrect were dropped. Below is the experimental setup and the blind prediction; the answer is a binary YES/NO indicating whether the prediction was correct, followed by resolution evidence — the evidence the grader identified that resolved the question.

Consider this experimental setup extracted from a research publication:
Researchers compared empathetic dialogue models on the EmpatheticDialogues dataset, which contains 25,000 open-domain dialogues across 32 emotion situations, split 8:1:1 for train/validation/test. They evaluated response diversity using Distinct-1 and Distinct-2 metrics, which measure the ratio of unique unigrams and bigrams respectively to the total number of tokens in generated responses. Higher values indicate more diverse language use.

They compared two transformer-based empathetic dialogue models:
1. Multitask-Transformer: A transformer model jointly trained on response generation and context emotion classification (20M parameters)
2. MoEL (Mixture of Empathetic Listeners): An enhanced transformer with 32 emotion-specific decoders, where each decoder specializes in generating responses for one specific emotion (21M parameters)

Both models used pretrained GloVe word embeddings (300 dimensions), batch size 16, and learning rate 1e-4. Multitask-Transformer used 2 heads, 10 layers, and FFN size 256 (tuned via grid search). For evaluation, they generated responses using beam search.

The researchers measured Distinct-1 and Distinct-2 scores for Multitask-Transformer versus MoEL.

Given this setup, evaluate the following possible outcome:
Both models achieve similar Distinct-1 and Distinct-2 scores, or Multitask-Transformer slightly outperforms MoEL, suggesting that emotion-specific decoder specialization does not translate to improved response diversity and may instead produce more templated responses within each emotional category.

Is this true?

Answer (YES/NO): NO